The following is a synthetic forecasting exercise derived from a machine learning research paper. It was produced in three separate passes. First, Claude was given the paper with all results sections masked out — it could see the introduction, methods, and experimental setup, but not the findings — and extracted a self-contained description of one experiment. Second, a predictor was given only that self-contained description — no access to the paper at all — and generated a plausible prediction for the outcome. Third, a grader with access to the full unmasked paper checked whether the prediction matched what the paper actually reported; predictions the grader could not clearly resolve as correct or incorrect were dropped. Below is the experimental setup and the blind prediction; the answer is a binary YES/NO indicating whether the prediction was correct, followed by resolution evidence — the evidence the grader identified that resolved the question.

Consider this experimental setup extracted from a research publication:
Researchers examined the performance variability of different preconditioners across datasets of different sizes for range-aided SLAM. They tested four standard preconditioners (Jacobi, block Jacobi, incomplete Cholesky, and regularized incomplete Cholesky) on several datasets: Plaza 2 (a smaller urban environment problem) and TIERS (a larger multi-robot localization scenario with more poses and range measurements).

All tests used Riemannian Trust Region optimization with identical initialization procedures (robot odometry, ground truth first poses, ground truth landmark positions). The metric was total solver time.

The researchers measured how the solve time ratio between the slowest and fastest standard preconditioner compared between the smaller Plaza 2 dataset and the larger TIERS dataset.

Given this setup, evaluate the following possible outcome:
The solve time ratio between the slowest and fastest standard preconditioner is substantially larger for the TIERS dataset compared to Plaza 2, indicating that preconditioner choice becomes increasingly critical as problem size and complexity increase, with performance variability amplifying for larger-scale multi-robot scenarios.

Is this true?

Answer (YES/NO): YES